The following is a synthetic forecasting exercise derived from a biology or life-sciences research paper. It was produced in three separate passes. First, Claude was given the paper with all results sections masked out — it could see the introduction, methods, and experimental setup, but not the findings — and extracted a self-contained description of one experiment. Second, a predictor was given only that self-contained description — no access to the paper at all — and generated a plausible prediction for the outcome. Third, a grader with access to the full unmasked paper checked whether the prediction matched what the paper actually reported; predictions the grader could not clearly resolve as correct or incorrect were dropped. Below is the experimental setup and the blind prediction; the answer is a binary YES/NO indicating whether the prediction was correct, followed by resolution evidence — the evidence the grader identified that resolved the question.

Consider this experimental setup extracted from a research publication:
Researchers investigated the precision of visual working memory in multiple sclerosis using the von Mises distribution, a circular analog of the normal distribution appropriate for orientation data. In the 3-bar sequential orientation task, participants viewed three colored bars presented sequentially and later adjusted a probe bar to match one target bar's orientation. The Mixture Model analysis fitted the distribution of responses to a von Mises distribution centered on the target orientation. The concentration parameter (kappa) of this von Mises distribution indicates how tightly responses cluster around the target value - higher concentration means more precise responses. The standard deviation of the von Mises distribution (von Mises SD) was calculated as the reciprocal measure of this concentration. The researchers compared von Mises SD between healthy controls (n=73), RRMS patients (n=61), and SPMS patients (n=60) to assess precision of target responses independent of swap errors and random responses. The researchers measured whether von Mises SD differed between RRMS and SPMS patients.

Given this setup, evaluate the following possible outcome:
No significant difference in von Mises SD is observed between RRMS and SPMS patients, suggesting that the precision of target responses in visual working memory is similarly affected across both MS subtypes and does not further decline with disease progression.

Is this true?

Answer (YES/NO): YES